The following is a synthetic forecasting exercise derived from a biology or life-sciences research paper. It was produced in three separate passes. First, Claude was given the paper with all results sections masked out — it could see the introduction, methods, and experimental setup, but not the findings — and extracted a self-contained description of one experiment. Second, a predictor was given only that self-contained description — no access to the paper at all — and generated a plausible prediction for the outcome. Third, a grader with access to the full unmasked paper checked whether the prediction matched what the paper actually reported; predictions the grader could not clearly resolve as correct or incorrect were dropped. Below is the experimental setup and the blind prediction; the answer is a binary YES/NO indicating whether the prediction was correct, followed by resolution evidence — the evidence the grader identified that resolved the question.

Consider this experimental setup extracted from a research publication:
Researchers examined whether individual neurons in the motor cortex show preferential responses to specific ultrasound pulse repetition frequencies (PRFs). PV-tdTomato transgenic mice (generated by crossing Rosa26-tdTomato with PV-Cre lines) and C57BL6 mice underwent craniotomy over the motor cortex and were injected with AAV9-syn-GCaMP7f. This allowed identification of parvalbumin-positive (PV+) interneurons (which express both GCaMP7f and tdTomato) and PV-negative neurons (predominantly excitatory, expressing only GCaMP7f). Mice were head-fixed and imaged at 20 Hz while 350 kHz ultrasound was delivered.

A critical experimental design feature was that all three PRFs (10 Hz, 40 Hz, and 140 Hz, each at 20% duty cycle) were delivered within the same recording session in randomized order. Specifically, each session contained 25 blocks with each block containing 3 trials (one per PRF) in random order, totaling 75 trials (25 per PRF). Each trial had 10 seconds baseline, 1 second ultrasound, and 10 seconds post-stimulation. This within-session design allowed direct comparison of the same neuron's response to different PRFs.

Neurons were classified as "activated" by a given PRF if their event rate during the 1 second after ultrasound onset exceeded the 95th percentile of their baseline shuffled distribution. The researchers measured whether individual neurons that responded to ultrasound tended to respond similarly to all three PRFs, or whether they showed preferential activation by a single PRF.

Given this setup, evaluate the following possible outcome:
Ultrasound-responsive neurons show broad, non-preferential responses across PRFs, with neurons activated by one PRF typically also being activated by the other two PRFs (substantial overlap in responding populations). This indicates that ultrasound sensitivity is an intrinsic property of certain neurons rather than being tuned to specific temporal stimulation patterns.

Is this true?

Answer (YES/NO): NO